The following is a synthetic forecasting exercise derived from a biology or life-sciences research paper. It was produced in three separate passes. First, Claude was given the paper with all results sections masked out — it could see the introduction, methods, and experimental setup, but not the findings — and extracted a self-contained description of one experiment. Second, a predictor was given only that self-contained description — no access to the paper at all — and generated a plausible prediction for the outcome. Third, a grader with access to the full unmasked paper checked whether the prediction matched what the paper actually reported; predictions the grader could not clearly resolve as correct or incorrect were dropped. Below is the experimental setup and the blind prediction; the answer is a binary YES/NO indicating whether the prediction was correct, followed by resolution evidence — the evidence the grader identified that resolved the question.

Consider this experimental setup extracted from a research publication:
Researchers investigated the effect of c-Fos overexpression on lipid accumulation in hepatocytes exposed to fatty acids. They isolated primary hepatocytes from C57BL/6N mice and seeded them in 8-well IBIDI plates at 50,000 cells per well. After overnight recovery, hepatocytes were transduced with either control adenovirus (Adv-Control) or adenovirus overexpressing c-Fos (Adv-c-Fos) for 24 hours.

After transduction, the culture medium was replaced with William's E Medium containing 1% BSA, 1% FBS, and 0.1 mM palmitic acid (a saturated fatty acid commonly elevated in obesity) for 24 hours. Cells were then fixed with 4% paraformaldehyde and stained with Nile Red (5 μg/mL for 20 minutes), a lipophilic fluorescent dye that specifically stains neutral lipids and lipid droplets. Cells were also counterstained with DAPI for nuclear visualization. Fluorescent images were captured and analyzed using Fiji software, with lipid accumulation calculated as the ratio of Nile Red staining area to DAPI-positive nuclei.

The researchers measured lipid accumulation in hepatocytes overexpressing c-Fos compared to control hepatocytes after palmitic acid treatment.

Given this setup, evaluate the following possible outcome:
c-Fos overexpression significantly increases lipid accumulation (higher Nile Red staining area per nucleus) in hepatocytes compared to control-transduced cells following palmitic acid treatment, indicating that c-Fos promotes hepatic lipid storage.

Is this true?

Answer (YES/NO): YES